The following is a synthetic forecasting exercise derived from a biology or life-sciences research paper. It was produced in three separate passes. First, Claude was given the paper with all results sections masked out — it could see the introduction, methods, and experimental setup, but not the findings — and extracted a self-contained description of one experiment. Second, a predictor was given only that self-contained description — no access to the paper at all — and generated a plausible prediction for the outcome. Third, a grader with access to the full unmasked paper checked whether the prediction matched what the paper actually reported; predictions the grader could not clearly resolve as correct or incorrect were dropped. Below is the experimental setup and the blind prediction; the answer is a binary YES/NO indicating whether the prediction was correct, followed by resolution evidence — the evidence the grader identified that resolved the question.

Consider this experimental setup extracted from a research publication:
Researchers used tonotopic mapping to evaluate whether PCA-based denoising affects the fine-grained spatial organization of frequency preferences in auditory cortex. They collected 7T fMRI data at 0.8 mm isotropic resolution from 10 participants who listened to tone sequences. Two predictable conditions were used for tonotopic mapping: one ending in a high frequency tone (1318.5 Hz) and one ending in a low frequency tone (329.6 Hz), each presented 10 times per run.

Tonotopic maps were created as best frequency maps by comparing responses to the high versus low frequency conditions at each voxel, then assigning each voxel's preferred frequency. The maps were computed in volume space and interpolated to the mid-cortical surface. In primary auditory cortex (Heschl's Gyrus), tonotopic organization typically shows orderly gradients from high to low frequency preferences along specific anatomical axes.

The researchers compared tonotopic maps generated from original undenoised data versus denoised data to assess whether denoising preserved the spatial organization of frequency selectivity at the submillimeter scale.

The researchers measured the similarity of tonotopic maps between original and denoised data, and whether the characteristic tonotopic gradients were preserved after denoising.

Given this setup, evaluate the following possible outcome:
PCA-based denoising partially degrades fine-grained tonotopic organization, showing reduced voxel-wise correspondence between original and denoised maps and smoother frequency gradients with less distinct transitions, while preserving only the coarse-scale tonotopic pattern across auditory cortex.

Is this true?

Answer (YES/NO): NO